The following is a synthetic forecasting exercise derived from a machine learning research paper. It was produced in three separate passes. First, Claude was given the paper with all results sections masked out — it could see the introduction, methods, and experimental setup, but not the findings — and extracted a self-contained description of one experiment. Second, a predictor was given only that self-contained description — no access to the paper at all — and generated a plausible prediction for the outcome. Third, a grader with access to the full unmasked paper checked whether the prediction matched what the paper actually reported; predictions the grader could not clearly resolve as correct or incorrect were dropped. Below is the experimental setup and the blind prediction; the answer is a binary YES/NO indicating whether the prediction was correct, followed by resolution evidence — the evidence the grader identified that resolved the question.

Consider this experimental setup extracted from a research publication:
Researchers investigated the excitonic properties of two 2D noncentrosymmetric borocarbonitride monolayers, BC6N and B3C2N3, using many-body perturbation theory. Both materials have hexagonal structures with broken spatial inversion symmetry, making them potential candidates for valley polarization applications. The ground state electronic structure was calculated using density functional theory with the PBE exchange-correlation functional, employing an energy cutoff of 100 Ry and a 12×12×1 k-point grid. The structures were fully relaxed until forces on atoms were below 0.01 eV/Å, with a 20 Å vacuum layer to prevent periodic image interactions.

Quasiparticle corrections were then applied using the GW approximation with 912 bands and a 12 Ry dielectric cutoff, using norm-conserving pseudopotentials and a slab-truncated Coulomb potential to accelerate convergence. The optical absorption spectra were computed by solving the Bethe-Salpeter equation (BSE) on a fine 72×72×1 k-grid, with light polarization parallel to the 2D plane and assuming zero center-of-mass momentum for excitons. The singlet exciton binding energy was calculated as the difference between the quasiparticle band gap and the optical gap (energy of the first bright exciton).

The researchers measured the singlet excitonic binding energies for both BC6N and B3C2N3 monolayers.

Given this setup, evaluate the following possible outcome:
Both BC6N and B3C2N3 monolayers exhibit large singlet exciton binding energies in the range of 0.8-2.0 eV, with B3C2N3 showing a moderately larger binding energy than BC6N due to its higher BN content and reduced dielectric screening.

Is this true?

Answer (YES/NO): NO